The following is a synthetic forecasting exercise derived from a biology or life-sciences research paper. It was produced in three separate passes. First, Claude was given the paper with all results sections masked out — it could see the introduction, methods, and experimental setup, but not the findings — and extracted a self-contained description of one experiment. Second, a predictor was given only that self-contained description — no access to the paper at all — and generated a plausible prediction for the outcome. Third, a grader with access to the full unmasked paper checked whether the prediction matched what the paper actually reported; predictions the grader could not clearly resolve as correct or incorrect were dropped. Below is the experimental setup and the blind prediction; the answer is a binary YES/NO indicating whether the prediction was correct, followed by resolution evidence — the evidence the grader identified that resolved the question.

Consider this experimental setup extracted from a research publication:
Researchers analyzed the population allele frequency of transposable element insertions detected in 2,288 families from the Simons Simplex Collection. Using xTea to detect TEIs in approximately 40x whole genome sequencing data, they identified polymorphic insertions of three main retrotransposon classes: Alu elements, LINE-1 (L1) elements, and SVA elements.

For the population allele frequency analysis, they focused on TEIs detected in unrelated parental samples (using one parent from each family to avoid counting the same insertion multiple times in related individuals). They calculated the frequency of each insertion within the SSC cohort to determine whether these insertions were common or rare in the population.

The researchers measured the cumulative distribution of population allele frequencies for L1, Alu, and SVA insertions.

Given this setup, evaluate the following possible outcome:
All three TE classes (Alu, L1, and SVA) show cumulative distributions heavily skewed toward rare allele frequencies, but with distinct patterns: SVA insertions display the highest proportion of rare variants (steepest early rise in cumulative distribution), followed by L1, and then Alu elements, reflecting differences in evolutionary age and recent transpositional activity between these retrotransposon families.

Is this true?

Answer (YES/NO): YES